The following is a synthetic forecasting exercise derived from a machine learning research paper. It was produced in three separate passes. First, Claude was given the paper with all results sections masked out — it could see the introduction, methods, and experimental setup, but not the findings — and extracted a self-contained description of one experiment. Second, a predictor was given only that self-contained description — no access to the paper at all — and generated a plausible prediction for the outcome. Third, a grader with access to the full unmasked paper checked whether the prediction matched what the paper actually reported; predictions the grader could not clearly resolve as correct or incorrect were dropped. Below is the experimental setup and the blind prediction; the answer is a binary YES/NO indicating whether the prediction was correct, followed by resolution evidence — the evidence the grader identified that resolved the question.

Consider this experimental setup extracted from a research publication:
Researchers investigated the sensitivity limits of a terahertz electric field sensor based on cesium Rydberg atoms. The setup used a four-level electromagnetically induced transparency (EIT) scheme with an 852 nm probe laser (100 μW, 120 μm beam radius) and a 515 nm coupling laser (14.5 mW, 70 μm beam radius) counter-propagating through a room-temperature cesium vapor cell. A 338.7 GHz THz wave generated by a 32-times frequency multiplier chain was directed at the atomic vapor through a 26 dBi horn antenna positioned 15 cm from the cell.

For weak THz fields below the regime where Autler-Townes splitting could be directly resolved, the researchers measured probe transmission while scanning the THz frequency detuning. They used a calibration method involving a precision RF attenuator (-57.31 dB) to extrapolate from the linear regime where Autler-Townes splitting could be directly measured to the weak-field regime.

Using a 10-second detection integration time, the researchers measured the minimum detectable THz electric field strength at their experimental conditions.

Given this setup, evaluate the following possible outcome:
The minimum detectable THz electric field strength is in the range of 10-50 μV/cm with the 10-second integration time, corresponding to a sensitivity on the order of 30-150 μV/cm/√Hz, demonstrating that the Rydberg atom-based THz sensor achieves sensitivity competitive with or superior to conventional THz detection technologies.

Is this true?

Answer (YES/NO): NO